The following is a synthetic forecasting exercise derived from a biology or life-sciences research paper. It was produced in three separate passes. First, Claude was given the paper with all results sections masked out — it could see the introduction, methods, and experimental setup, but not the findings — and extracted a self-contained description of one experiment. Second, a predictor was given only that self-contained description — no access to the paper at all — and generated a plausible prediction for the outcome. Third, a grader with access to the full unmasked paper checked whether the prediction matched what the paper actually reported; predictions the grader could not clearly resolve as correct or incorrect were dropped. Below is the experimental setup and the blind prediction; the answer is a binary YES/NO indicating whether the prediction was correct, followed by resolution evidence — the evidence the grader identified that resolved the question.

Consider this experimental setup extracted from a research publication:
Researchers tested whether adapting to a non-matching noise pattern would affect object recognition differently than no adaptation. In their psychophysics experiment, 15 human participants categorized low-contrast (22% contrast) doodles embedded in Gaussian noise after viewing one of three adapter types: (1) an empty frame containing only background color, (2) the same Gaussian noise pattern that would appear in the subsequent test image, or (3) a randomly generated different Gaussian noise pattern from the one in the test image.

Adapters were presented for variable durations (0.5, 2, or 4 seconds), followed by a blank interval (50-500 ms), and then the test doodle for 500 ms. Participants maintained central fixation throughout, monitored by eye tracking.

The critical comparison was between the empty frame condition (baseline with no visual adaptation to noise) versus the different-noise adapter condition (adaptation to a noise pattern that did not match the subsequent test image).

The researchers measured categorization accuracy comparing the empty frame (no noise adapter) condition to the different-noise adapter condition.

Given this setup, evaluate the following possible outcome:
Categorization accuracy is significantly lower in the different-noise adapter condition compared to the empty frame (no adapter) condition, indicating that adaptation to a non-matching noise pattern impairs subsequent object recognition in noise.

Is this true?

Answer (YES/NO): NO